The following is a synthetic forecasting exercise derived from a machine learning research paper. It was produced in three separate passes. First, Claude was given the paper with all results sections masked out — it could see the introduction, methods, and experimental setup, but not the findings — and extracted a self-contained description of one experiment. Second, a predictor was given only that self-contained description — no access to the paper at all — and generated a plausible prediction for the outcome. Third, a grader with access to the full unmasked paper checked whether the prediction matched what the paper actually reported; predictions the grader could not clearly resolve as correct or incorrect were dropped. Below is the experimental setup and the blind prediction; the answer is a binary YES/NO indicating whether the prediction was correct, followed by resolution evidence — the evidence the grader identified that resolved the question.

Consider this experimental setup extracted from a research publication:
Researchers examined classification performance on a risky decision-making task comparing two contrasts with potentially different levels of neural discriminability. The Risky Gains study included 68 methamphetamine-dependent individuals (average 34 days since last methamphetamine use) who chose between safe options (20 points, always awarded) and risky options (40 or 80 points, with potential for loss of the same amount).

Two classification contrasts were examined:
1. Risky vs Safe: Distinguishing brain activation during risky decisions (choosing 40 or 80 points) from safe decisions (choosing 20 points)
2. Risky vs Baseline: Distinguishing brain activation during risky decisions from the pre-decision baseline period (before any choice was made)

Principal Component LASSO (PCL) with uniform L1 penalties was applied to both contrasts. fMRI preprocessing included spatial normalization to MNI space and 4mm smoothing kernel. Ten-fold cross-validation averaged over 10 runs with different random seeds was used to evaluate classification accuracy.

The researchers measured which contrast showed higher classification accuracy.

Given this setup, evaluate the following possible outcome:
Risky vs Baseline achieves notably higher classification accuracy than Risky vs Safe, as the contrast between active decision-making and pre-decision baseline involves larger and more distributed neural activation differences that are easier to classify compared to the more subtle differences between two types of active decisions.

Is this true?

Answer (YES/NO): YES